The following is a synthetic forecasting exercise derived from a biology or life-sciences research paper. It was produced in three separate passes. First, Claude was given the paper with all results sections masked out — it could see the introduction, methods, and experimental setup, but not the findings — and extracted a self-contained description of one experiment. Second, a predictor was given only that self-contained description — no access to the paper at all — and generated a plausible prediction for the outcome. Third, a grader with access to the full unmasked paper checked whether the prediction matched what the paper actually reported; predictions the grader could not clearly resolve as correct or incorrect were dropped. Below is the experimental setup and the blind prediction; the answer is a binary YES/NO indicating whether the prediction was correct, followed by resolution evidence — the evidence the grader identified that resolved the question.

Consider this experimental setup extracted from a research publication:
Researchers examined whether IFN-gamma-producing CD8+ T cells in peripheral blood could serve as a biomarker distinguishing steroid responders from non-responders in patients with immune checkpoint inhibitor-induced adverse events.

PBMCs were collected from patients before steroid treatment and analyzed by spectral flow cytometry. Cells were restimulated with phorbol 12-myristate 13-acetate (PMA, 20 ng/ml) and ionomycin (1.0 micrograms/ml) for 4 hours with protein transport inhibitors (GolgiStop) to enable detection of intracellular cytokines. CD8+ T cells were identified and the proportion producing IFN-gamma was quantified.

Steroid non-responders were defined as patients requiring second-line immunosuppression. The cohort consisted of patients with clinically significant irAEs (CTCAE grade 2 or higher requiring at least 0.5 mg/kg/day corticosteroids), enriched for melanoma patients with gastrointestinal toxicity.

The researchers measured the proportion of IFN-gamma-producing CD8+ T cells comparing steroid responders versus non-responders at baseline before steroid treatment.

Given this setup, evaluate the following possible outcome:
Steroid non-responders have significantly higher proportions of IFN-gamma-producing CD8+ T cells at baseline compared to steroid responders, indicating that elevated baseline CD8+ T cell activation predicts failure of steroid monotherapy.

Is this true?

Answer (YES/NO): NO